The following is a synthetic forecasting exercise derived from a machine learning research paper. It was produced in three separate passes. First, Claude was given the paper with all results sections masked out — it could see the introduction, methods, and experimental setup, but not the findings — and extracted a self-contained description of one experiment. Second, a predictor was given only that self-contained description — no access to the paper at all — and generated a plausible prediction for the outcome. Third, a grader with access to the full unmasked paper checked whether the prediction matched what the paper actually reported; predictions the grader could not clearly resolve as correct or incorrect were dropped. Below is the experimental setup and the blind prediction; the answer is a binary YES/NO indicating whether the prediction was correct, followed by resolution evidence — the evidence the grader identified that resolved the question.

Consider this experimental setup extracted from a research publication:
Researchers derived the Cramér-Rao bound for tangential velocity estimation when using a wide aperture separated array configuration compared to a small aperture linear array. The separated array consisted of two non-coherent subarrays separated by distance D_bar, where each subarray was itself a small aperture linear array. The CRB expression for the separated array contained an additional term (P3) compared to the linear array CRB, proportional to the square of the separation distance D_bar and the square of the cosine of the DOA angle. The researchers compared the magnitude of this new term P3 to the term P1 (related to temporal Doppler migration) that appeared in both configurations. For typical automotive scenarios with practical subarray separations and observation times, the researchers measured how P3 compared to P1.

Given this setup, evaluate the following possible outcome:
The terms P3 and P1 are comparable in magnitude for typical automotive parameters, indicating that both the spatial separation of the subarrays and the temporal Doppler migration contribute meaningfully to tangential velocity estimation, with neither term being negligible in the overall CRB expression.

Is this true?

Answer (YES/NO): YES